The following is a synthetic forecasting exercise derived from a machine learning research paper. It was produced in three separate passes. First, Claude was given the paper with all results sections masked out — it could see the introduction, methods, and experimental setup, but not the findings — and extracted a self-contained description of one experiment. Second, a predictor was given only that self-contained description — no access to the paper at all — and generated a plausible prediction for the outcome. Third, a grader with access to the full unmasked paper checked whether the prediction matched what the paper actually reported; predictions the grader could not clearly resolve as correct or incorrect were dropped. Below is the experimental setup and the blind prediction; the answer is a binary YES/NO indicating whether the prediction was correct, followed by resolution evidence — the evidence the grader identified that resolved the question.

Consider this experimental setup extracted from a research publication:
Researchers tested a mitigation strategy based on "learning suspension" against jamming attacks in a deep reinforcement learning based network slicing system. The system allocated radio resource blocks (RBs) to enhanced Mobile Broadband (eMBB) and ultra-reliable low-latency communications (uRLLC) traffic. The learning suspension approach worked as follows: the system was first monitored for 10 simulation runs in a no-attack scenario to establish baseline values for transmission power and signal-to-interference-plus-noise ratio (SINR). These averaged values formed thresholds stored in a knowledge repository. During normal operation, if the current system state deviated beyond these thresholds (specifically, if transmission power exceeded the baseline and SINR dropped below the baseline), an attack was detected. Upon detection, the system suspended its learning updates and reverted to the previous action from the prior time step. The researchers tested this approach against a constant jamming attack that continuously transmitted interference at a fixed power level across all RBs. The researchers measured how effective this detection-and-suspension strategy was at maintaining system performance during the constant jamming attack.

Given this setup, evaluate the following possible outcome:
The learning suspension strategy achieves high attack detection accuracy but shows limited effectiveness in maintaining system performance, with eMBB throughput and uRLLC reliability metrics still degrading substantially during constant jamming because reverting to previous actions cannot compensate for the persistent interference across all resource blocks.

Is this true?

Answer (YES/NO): NO